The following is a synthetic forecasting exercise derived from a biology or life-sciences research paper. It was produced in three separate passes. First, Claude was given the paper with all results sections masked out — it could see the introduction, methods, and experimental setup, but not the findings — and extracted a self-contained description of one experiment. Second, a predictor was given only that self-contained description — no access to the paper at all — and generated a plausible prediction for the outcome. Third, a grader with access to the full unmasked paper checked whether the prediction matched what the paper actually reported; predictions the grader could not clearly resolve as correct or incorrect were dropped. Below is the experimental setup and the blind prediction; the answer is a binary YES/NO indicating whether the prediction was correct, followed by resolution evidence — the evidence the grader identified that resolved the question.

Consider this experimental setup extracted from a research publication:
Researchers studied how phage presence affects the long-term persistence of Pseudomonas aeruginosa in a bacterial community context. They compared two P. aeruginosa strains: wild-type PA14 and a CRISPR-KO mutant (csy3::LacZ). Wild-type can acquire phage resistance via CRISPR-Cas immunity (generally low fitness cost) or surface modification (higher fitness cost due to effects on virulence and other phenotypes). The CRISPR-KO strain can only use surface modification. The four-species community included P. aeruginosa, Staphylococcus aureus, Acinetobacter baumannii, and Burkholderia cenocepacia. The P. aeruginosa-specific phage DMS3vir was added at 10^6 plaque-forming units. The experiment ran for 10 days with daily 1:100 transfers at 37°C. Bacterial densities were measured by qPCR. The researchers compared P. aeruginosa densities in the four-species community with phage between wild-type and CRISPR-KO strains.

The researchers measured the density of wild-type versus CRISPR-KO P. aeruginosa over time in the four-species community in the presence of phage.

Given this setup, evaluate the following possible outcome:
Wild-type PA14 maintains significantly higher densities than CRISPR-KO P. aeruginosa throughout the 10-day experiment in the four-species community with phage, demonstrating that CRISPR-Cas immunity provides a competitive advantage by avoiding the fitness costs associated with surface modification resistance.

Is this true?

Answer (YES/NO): NO